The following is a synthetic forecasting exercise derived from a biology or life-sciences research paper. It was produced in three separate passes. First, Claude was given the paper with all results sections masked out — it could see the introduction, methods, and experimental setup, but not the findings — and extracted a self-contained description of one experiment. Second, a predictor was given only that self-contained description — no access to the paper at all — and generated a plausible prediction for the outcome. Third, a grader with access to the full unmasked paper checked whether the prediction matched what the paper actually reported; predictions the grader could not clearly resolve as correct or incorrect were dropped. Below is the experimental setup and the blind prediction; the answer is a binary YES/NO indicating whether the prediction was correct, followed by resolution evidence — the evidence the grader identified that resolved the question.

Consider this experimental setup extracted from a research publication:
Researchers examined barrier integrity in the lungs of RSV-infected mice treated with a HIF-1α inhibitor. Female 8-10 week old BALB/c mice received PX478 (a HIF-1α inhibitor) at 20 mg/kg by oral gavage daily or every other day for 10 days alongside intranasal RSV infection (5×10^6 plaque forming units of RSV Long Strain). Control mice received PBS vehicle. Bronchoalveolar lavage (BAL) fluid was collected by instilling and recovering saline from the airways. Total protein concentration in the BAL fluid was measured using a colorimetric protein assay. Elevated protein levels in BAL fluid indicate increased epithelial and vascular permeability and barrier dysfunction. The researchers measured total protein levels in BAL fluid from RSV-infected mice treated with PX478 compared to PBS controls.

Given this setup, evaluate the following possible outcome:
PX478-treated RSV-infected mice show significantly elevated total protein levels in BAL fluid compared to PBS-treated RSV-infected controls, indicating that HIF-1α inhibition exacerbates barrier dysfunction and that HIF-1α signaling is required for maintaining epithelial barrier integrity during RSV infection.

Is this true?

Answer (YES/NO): NO